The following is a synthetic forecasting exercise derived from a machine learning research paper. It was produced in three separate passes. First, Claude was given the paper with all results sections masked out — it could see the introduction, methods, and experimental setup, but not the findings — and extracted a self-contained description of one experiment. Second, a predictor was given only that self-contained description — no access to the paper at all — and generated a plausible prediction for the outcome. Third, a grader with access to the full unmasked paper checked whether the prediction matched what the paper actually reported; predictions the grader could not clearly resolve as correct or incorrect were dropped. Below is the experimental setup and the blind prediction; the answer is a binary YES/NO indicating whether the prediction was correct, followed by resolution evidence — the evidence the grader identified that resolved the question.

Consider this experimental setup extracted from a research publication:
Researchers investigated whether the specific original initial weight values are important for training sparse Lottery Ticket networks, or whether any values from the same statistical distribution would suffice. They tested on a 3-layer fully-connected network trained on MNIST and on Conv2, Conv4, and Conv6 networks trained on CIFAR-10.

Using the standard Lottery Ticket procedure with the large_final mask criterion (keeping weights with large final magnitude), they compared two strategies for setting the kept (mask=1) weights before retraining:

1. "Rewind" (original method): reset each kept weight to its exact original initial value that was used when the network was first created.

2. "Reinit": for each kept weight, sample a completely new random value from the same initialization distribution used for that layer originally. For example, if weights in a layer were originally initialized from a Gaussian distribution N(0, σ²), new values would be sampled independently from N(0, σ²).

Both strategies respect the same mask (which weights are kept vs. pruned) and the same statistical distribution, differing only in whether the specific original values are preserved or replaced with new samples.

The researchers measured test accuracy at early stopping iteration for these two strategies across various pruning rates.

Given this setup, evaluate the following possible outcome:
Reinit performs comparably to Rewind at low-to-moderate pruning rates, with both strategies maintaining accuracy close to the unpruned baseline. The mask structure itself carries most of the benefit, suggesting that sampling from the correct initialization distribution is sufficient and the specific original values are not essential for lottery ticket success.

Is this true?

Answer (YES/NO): NO